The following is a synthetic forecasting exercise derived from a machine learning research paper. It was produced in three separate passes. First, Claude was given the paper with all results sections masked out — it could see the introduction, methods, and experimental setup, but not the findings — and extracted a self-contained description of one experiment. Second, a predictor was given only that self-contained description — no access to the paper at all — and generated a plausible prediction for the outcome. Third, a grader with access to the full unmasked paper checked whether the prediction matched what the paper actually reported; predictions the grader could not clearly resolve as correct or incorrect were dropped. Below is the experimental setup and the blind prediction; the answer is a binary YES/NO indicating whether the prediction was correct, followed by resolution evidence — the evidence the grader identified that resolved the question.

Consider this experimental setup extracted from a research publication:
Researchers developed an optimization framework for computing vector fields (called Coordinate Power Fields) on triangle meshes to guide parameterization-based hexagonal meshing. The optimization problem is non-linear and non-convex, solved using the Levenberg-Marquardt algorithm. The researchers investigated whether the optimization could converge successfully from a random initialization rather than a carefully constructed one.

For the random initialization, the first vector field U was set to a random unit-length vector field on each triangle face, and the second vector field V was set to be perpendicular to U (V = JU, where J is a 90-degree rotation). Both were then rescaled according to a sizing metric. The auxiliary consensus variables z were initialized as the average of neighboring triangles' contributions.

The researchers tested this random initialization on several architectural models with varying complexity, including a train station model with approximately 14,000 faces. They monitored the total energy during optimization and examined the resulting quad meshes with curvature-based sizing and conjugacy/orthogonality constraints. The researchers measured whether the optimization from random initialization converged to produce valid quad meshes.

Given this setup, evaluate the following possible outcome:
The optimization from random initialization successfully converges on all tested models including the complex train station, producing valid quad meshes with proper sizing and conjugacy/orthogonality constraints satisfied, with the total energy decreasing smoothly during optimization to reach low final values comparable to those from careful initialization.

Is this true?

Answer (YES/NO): NO